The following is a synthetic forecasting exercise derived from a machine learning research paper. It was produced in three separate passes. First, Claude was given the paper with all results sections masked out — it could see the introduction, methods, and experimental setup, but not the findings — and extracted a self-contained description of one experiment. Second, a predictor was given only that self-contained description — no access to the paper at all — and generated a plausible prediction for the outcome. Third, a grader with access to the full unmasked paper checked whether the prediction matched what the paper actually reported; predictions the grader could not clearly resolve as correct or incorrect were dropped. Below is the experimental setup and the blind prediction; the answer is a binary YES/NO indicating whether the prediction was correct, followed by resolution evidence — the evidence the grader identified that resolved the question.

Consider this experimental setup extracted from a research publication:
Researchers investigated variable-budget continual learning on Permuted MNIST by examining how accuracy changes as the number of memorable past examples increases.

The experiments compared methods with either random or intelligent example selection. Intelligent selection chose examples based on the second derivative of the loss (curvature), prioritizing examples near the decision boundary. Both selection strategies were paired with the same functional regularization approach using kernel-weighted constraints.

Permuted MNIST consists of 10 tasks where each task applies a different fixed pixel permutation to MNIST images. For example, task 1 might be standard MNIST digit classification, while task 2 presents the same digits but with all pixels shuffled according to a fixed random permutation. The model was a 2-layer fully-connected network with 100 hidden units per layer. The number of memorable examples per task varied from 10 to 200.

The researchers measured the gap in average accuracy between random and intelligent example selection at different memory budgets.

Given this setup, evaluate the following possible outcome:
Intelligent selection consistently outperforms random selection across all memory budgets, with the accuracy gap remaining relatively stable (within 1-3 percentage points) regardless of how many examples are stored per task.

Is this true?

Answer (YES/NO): NO